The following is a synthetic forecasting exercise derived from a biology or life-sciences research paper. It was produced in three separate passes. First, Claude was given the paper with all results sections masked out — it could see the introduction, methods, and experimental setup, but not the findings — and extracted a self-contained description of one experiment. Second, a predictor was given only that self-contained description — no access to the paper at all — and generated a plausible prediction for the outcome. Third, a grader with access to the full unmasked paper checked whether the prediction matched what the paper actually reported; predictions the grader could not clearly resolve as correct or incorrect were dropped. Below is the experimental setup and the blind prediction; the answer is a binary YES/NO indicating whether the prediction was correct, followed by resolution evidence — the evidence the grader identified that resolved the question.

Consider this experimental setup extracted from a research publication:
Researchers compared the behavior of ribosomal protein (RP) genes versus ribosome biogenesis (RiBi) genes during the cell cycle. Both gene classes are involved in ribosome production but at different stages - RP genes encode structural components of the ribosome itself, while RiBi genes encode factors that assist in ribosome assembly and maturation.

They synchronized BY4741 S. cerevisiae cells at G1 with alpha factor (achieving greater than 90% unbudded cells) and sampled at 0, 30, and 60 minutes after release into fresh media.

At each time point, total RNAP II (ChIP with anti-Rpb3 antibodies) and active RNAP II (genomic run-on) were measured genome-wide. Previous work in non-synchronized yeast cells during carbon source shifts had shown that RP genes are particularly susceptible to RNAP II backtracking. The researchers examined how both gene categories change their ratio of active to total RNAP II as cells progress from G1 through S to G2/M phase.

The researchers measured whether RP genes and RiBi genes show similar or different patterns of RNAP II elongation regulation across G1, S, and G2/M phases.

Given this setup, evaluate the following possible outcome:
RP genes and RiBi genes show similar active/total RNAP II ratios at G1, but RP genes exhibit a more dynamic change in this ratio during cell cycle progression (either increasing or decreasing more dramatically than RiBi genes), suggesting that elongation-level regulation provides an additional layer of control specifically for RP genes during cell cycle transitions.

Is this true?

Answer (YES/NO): NO